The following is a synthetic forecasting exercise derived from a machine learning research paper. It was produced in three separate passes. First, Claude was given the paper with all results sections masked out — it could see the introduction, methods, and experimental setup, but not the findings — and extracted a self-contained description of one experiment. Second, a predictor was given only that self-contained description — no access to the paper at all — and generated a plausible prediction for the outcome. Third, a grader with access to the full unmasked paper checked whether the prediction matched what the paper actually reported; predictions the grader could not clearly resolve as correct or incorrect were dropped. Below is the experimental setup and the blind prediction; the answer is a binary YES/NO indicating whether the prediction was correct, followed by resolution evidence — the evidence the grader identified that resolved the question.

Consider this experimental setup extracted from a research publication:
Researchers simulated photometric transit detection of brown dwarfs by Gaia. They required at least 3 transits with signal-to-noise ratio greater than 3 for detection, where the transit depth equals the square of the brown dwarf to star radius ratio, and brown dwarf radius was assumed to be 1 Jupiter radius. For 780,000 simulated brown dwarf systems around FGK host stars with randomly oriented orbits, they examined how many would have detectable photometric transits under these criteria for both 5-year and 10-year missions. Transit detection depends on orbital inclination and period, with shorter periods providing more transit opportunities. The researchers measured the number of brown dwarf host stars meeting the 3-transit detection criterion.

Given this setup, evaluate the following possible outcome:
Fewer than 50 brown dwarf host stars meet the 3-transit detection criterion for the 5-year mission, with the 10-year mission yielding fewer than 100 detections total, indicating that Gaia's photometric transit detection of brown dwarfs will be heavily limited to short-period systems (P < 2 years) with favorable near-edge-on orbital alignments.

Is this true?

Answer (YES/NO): NO